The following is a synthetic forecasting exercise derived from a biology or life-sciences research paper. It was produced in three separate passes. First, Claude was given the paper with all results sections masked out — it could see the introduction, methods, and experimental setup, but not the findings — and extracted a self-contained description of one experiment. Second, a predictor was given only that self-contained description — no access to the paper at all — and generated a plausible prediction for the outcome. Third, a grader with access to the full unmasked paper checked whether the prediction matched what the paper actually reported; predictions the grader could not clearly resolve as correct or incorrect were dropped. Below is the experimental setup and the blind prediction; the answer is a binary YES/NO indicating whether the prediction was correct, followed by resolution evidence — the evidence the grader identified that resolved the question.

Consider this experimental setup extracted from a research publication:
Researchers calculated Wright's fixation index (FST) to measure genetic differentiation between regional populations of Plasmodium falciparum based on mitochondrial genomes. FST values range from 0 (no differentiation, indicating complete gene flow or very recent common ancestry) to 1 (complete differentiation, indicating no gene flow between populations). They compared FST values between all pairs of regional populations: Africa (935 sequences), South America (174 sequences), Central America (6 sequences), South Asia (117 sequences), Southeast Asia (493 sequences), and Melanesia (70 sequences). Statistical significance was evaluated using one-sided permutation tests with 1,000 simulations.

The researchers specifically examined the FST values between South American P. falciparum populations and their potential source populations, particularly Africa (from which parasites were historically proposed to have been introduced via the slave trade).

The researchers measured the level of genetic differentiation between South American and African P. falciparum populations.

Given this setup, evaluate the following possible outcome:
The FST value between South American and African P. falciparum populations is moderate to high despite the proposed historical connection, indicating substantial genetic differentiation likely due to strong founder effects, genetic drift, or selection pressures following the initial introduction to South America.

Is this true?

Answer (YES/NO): YES